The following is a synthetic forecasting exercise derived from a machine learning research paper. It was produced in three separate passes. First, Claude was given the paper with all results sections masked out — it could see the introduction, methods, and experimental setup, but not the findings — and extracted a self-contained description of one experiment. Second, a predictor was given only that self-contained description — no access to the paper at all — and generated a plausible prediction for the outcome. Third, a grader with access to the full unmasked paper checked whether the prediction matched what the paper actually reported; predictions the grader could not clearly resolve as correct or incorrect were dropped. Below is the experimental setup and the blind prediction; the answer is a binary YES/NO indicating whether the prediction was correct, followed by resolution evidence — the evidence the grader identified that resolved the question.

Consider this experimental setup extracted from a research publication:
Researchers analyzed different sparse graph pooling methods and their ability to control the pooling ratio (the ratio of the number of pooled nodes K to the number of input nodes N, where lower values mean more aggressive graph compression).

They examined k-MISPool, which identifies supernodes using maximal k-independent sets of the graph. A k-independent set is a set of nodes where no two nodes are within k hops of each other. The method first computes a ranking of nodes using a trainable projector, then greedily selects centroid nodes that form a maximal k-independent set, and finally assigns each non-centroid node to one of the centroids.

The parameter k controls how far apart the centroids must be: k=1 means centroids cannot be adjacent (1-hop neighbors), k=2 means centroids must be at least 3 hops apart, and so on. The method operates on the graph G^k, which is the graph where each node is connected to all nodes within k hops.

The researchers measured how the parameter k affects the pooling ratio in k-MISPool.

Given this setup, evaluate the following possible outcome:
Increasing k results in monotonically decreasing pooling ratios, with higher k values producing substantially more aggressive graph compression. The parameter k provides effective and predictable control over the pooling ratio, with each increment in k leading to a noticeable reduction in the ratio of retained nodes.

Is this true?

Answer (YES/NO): NO